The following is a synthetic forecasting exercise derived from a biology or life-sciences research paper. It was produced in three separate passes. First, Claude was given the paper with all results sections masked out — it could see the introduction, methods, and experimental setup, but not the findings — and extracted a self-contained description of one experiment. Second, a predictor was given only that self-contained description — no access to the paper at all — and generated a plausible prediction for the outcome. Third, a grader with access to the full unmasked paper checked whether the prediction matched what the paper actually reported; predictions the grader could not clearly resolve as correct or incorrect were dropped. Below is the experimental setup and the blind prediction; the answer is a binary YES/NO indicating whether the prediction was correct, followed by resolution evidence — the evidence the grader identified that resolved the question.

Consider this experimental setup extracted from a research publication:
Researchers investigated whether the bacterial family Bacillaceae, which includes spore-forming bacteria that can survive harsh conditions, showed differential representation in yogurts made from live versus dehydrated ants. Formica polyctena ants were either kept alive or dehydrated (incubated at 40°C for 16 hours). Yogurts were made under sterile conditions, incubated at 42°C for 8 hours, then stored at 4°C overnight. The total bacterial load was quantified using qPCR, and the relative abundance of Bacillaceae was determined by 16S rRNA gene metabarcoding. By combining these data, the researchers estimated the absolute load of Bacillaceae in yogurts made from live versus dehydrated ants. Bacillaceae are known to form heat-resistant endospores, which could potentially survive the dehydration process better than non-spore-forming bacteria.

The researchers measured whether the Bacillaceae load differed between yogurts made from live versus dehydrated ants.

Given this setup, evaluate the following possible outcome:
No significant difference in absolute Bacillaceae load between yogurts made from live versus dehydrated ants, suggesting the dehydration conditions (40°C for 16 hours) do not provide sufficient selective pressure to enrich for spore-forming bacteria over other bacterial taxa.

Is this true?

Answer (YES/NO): NO